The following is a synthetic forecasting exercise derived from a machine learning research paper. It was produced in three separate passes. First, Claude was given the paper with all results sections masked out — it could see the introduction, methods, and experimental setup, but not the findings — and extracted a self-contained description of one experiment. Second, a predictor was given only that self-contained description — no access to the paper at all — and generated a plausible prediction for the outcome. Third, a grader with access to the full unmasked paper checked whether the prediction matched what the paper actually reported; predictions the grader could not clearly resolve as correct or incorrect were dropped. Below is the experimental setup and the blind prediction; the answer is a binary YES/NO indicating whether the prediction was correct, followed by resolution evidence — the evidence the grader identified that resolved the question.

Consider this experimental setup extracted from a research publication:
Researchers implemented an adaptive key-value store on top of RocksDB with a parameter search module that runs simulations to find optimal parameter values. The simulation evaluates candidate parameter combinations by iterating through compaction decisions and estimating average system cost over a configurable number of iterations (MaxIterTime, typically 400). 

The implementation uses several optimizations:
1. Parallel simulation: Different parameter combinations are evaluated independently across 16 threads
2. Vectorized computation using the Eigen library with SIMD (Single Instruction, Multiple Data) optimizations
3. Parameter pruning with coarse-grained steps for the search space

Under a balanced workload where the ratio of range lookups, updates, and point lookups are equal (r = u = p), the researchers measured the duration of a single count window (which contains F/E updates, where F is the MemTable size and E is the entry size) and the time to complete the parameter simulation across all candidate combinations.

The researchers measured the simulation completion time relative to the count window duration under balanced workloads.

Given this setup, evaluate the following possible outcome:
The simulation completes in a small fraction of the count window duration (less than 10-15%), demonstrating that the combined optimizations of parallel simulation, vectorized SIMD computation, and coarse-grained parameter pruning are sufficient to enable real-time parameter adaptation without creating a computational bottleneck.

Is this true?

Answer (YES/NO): NO